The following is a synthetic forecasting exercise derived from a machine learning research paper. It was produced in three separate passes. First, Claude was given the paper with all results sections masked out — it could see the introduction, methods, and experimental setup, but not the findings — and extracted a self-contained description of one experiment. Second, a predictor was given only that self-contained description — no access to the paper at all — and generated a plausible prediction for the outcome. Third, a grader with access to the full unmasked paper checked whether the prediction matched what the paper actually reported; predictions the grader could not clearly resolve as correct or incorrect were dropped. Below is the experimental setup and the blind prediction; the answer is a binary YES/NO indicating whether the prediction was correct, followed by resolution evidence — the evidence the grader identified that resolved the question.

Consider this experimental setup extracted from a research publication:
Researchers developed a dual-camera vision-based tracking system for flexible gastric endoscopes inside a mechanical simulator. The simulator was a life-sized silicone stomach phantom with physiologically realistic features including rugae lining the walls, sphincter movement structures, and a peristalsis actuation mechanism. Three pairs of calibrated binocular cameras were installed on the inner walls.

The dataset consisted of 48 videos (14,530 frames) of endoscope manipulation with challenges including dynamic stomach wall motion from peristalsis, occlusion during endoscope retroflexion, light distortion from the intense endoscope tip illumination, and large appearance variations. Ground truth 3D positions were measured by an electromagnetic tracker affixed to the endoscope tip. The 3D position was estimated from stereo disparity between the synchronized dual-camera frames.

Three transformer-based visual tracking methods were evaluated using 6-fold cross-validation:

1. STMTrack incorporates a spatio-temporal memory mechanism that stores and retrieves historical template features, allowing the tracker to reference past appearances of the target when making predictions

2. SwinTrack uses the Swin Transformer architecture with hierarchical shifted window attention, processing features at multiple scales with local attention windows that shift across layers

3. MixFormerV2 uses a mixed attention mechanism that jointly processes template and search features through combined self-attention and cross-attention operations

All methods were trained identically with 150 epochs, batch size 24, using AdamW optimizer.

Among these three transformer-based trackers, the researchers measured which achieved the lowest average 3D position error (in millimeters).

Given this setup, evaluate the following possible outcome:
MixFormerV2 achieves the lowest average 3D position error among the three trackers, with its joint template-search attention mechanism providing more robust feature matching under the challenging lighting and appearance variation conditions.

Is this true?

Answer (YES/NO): NO